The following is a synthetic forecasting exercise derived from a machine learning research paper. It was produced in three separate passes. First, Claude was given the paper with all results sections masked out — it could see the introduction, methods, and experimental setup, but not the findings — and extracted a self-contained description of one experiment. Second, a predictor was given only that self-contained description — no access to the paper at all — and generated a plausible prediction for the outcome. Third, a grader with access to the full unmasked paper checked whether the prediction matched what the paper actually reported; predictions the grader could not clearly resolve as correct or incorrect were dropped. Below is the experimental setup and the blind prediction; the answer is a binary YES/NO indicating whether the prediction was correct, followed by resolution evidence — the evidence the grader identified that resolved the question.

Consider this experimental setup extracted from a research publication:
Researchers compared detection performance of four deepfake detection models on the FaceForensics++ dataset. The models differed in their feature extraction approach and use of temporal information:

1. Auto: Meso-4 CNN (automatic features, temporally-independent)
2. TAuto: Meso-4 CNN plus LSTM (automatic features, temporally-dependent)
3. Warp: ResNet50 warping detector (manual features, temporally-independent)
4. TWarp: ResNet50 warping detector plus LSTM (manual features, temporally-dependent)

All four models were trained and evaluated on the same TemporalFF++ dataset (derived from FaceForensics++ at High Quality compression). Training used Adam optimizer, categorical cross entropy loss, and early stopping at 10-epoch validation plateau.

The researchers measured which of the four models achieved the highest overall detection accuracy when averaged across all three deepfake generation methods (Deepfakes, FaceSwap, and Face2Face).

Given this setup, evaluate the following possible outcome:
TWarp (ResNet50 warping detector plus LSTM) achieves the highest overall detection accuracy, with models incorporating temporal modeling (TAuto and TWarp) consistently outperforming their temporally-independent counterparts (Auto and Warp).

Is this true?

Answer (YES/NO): NO